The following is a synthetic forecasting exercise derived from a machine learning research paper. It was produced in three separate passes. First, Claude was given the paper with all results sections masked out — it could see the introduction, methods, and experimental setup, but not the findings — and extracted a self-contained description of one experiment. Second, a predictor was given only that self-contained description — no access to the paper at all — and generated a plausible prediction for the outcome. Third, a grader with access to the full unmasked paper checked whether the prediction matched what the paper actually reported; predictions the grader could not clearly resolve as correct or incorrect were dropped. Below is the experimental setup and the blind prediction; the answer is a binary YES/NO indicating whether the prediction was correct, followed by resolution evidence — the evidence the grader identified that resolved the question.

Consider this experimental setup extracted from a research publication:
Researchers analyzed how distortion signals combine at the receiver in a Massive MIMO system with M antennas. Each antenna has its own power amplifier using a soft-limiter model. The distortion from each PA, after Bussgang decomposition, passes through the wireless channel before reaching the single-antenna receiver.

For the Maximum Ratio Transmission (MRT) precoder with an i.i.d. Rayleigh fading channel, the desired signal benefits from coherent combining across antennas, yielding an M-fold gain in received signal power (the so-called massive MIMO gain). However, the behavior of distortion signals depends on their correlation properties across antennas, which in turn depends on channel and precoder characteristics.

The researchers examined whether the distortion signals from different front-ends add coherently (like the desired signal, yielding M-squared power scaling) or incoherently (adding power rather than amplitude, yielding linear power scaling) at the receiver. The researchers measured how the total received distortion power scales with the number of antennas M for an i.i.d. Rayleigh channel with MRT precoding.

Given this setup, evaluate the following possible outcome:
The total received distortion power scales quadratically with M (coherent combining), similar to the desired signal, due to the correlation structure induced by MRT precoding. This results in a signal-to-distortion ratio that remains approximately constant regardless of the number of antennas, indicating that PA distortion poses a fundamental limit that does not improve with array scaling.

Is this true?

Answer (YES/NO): NO